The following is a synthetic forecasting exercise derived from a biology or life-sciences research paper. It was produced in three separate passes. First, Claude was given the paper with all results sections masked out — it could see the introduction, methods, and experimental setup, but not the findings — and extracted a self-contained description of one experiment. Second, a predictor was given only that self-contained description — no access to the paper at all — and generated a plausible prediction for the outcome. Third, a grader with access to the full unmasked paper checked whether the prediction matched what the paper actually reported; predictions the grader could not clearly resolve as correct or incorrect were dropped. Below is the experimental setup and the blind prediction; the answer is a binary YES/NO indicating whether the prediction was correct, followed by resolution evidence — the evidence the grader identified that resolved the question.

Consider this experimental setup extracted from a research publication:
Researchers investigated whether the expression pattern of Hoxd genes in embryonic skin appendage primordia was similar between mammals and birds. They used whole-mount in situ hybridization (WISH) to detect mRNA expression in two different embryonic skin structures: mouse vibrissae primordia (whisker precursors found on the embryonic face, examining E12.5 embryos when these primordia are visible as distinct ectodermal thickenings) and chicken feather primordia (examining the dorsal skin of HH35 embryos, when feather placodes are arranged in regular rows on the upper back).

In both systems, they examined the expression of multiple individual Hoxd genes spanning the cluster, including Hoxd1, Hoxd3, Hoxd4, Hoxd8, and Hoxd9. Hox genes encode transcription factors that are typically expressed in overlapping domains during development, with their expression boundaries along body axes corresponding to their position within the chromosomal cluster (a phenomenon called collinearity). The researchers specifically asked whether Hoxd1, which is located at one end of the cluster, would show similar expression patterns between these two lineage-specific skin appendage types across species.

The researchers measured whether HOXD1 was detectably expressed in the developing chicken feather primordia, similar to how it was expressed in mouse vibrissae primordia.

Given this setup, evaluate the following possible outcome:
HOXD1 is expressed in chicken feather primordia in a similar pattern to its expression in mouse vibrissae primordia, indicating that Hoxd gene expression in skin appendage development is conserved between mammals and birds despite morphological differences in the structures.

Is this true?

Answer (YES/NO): NO